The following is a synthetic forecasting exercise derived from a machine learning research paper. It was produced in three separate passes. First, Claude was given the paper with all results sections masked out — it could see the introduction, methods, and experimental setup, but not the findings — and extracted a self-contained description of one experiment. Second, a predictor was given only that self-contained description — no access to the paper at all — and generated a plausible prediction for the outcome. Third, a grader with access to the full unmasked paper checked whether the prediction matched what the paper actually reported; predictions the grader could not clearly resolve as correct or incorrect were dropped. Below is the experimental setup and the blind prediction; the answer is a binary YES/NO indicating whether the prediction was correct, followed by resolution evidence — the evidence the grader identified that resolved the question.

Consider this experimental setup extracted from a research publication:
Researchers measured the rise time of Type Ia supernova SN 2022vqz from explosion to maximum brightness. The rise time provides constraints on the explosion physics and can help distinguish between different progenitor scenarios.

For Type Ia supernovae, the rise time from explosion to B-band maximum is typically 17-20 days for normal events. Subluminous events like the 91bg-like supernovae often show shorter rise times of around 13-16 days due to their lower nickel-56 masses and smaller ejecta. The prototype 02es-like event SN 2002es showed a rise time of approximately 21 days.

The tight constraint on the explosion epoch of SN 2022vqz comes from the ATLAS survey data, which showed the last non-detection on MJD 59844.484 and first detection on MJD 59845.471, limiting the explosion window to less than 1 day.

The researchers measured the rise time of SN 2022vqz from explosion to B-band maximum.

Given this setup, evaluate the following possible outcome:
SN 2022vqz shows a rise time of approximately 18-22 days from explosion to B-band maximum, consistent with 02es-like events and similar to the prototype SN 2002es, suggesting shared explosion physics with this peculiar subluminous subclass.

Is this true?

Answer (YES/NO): YES